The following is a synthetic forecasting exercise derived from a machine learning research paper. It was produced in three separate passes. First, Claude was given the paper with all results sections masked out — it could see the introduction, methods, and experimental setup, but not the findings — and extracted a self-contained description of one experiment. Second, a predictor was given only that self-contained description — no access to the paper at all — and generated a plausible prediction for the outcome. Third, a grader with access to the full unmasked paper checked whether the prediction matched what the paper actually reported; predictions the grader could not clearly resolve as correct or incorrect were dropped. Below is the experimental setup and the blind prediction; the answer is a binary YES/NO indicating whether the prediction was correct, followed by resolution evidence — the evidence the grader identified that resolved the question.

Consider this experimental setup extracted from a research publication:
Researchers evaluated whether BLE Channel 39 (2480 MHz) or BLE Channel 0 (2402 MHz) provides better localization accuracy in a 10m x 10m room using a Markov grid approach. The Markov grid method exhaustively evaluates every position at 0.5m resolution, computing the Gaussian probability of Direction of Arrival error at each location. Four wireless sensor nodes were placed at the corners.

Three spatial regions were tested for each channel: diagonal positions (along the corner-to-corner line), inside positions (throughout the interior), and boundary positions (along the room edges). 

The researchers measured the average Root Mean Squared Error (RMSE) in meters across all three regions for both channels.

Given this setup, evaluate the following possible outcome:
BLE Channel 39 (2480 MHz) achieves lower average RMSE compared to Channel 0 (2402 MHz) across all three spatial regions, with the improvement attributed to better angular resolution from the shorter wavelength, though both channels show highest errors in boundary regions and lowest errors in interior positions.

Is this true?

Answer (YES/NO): NO